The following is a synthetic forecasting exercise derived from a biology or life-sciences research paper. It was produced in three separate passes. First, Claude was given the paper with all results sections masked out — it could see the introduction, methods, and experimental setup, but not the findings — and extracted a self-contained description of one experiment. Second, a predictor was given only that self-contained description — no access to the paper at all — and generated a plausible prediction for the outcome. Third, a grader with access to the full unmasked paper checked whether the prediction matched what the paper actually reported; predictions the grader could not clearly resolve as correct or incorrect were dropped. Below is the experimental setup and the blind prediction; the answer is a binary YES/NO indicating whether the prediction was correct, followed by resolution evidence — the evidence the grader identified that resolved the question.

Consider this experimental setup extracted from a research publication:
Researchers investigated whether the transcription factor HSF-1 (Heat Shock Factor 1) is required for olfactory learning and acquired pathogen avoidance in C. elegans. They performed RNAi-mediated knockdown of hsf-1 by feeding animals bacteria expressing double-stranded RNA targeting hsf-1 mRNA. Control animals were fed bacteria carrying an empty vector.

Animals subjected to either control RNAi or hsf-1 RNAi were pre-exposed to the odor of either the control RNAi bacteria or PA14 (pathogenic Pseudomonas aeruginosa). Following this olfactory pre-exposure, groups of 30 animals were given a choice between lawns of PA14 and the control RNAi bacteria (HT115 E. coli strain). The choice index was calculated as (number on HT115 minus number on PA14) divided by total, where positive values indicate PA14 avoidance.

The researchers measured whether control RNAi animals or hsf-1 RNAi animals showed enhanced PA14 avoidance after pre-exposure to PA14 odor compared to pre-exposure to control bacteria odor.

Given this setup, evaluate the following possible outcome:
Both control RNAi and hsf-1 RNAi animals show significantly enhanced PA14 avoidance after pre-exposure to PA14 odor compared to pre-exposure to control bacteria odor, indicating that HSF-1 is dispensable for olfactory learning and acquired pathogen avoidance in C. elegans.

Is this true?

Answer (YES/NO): NO